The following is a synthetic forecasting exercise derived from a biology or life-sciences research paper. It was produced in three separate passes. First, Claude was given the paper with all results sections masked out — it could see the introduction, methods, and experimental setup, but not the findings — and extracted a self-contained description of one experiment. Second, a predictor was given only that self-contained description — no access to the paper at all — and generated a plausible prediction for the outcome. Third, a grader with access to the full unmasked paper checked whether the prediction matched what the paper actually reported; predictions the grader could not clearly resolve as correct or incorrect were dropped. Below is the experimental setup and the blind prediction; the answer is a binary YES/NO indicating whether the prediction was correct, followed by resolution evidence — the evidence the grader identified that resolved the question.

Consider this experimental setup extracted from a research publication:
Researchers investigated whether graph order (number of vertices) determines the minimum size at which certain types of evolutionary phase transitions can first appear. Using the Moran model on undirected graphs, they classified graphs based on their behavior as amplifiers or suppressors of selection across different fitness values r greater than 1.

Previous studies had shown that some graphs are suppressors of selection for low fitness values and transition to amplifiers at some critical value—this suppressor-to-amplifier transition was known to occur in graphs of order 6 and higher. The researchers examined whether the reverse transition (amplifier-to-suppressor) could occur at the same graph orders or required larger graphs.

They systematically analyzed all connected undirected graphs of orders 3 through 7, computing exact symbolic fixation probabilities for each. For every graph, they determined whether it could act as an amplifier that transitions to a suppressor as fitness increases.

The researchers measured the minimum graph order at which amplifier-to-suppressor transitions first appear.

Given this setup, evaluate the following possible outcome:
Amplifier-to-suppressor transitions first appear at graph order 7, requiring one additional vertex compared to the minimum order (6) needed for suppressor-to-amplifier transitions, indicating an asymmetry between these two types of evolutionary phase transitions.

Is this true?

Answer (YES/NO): YES